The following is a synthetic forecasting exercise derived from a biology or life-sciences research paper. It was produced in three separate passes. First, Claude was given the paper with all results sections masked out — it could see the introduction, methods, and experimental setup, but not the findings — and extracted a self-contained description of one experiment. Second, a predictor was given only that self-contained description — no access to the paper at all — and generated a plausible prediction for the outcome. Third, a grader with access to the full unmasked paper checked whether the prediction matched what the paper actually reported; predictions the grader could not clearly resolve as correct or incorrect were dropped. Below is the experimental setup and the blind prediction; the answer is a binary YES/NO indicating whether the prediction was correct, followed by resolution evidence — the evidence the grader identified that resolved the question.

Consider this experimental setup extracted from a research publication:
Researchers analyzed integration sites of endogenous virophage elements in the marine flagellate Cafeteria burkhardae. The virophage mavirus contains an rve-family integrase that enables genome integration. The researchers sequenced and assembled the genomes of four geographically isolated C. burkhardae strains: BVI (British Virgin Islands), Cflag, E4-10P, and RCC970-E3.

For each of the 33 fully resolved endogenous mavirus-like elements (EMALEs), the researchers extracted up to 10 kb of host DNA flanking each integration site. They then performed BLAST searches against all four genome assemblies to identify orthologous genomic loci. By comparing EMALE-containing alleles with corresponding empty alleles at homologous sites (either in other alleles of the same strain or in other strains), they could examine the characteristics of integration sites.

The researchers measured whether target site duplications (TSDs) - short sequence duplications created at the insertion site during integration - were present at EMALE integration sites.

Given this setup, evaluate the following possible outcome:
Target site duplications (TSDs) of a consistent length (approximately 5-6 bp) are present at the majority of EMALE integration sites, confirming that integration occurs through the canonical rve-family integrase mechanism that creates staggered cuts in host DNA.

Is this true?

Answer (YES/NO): NO